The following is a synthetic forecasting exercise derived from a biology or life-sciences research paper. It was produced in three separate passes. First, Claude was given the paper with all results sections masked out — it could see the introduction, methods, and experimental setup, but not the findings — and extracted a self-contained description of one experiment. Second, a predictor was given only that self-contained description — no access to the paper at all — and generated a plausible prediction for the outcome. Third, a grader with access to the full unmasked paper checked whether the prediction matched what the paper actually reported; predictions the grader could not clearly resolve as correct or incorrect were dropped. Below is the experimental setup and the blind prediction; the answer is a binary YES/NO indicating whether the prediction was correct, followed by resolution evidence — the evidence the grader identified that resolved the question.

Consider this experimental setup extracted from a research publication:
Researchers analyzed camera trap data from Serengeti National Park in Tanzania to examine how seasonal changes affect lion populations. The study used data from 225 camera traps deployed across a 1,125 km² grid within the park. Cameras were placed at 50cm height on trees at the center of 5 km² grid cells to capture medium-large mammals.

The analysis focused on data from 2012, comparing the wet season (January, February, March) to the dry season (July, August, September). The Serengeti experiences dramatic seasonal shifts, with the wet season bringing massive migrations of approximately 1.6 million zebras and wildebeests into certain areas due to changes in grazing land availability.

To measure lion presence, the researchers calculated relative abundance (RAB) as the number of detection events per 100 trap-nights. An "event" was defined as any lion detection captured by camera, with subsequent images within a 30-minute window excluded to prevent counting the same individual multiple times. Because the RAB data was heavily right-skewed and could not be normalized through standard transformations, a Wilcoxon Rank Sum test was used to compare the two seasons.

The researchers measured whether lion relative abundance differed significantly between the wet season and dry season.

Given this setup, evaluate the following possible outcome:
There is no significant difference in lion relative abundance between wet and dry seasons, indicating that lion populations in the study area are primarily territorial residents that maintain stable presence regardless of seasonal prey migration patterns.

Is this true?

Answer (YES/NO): YES